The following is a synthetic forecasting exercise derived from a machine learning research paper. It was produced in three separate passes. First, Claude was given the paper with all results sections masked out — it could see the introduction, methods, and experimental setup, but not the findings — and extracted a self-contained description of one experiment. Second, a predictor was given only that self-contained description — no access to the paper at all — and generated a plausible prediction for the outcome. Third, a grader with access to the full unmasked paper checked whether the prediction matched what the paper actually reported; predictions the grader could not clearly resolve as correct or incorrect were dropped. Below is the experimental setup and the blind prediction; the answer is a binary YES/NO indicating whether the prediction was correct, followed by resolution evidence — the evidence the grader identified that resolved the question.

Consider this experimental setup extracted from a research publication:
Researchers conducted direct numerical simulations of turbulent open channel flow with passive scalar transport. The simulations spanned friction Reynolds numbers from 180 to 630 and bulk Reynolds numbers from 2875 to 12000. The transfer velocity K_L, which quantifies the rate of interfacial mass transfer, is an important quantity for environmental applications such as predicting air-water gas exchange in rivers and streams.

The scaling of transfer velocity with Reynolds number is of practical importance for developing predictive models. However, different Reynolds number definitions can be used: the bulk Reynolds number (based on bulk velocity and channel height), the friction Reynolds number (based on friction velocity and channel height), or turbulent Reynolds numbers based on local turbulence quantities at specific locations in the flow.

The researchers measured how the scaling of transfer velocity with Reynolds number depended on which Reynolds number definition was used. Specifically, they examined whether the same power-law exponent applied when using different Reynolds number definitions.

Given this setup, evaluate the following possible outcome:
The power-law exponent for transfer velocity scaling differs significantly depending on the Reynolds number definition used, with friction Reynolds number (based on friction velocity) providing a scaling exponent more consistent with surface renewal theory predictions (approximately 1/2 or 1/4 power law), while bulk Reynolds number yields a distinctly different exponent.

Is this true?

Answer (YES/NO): NO